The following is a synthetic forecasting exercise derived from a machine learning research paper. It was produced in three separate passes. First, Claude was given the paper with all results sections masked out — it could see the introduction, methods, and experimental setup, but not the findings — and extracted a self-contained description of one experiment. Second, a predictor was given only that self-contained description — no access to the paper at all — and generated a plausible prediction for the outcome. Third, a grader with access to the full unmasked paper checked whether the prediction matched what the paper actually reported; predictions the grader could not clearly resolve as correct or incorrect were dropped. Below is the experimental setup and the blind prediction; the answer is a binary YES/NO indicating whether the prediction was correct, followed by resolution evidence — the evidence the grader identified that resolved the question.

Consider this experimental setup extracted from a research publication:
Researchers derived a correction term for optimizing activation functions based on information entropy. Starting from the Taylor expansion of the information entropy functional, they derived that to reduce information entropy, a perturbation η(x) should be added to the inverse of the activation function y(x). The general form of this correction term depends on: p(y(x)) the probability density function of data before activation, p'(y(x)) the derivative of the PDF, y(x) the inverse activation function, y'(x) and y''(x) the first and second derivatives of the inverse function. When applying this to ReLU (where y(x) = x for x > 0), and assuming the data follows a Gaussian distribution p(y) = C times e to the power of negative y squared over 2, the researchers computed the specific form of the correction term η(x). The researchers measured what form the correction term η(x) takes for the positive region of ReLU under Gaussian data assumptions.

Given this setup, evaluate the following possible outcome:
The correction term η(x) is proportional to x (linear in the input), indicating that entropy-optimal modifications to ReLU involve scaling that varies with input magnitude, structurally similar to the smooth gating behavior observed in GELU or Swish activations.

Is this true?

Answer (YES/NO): NO